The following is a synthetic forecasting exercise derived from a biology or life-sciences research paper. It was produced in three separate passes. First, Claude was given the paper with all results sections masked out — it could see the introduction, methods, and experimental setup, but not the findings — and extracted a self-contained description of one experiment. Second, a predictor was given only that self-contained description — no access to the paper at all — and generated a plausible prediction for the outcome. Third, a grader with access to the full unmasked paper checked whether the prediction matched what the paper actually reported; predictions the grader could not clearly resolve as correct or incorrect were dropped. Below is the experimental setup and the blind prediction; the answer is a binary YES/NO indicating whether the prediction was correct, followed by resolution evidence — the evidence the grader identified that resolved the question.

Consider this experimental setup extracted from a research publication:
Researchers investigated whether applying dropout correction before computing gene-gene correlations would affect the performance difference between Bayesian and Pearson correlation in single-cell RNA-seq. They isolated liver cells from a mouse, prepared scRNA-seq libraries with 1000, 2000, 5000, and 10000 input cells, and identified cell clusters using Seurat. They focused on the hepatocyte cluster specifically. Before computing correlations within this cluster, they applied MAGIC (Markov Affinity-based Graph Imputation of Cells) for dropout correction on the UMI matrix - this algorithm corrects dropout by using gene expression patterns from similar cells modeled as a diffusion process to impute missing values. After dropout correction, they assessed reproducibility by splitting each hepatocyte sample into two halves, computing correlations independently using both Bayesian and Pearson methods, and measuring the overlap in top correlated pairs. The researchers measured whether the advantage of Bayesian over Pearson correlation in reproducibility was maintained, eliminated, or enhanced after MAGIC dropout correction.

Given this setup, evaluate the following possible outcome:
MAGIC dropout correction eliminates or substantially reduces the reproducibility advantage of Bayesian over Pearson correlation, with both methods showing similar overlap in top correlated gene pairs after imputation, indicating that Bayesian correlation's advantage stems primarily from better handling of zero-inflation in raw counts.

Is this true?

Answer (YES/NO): NO